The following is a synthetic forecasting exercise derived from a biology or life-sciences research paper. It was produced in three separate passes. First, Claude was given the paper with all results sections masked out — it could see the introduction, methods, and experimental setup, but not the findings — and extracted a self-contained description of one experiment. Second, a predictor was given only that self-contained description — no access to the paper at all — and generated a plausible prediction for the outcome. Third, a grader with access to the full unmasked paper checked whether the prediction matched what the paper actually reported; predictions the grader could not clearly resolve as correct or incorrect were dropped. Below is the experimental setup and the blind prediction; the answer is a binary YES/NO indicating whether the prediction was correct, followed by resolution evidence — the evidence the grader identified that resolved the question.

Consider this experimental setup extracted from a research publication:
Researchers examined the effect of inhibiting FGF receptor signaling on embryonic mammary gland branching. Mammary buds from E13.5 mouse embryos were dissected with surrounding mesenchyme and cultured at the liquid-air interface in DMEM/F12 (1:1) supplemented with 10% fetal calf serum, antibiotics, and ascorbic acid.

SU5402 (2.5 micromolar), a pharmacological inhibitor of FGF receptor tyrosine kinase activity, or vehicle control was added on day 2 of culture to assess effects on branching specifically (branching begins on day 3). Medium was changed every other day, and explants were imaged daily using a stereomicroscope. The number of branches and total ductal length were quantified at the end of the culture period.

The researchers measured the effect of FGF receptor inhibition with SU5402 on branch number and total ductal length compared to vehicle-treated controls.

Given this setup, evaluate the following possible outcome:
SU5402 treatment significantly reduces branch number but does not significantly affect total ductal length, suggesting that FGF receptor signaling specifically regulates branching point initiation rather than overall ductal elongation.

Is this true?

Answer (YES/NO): NO